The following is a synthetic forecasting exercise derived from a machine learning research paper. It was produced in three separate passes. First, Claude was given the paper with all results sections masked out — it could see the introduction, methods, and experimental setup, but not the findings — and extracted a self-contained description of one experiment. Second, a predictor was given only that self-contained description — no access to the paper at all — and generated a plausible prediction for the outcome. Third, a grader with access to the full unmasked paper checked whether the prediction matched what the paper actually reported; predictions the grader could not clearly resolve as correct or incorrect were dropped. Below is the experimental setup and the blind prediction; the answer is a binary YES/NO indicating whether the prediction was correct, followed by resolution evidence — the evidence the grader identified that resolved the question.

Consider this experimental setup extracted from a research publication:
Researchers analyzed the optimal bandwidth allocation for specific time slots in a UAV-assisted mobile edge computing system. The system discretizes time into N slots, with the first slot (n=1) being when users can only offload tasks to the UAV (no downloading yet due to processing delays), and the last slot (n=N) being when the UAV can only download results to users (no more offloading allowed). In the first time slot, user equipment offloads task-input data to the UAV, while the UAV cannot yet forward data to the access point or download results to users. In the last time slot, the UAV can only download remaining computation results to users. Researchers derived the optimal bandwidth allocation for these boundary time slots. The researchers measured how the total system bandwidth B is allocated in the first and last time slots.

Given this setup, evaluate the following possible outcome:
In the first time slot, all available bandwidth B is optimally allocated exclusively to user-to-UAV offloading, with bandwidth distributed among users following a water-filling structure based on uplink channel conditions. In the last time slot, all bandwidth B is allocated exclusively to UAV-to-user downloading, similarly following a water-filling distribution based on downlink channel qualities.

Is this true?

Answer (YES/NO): NO